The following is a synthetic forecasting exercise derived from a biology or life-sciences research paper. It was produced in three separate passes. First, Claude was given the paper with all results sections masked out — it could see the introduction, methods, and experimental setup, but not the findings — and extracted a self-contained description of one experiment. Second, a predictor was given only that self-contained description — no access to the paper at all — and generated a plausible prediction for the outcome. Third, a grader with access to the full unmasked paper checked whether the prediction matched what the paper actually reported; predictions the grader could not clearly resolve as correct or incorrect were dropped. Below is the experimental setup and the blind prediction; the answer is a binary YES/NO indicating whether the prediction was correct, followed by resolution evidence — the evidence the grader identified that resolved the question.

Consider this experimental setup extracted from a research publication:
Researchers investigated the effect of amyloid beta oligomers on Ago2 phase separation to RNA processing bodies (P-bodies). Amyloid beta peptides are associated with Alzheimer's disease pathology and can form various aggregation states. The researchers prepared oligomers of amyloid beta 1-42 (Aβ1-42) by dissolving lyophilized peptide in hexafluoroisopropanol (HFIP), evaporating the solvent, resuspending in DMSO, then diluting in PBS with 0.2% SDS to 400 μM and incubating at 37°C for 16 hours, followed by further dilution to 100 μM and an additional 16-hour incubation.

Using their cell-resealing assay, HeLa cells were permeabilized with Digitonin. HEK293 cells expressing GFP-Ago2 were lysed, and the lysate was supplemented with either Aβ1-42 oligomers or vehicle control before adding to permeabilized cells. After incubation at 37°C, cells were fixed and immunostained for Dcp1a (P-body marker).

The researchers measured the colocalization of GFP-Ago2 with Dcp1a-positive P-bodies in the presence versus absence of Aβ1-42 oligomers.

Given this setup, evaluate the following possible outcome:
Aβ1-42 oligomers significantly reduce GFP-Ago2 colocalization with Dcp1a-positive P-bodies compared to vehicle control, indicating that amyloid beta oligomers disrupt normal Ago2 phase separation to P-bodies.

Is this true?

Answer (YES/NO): NO